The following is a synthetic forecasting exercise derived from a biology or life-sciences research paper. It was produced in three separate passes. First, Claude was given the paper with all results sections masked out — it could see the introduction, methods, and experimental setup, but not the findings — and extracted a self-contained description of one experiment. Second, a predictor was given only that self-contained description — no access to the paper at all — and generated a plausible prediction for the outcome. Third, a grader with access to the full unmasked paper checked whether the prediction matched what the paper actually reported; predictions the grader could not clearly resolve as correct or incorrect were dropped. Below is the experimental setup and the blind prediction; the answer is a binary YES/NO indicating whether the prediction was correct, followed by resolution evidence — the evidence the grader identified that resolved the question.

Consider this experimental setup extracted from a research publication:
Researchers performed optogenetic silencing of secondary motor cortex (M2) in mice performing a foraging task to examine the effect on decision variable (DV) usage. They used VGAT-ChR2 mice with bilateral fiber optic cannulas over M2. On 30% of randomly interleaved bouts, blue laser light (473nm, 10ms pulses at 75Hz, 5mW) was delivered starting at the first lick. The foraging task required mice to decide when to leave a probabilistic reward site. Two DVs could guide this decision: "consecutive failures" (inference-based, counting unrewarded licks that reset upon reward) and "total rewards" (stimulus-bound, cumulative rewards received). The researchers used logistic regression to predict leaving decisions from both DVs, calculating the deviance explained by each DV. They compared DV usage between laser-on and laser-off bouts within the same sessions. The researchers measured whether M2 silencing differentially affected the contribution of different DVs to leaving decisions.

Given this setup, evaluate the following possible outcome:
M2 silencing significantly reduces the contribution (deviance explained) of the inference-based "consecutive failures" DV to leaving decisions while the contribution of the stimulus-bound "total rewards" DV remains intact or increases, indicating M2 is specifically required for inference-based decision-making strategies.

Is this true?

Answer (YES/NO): NO